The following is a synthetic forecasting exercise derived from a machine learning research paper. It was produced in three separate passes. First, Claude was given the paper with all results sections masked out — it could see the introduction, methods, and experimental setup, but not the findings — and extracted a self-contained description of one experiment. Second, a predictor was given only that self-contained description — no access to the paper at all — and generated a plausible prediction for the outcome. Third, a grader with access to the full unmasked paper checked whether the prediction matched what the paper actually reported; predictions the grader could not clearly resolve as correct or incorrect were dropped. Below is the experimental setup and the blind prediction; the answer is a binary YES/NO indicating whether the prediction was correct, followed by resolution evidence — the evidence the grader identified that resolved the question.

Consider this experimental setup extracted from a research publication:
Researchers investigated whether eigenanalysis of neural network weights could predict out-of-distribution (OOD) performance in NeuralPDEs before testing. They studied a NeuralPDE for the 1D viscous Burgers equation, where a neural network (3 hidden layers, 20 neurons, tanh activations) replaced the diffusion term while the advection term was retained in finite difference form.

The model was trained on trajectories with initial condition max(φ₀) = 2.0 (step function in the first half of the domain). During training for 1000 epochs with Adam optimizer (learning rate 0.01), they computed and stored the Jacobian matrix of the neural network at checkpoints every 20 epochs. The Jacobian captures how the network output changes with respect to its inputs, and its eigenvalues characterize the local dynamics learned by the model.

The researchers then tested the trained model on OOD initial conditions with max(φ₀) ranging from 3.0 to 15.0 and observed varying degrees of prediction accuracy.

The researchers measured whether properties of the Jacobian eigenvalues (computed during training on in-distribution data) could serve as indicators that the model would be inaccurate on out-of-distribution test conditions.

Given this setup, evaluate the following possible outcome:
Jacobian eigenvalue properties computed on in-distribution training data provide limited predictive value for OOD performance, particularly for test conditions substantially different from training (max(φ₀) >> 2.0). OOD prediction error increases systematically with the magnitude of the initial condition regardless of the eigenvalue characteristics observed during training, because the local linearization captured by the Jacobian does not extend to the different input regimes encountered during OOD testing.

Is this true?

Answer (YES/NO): NO